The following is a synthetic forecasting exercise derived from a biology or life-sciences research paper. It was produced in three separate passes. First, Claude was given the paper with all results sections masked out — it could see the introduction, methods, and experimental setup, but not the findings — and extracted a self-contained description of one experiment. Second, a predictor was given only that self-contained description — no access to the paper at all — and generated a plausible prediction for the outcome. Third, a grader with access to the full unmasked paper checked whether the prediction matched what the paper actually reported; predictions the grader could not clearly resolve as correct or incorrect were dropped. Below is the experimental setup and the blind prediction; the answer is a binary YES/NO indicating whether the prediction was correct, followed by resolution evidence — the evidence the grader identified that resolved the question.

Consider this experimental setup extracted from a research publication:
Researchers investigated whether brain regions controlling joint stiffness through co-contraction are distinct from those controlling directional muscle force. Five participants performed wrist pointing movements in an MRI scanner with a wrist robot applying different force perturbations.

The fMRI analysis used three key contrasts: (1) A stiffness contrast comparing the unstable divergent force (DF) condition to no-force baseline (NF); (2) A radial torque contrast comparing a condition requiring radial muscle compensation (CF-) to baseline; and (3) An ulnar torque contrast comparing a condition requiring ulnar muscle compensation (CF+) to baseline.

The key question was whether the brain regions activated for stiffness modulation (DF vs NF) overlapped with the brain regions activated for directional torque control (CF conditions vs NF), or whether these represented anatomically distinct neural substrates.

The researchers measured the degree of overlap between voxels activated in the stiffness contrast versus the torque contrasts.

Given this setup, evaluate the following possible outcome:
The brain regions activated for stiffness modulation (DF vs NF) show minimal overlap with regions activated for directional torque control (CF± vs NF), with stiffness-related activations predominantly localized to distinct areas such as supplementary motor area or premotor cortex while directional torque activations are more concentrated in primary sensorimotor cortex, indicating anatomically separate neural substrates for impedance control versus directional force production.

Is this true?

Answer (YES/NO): NO